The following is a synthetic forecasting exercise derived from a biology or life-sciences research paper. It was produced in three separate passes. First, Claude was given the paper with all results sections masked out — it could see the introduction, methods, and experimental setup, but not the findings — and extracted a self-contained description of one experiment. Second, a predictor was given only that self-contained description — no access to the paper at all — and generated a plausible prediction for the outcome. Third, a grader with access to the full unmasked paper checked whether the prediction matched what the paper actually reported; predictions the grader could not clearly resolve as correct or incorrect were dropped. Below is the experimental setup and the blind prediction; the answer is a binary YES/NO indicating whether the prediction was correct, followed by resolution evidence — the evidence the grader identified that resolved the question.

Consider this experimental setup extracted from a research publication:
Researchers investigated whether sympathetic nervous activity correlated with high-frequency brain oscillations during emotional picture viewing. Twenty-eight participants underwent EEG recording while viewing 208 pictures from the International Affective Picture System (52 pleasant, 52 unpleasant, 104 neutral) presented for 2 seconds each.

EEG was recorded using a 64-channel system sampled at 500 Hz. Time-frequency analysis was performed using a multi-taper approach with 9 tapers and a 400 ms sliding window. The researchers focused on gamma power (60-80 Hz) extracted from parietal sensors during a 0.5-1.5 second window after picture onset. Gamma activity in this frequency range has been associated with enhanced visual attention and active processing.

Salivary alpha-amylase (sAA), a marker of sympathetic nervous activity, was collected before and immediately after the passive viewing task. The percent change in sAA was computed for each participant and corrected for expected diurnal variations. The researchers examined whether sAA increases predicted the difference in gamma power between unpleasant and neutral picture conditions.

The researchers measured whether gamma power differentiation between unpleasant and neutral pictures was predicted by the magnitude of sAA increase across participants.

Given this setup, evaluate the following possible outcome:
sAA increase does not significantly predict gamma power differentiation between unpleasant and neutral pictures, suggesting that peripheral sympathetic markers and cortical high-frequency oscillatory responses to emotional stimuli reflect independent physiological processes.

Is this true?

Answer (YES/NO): YES